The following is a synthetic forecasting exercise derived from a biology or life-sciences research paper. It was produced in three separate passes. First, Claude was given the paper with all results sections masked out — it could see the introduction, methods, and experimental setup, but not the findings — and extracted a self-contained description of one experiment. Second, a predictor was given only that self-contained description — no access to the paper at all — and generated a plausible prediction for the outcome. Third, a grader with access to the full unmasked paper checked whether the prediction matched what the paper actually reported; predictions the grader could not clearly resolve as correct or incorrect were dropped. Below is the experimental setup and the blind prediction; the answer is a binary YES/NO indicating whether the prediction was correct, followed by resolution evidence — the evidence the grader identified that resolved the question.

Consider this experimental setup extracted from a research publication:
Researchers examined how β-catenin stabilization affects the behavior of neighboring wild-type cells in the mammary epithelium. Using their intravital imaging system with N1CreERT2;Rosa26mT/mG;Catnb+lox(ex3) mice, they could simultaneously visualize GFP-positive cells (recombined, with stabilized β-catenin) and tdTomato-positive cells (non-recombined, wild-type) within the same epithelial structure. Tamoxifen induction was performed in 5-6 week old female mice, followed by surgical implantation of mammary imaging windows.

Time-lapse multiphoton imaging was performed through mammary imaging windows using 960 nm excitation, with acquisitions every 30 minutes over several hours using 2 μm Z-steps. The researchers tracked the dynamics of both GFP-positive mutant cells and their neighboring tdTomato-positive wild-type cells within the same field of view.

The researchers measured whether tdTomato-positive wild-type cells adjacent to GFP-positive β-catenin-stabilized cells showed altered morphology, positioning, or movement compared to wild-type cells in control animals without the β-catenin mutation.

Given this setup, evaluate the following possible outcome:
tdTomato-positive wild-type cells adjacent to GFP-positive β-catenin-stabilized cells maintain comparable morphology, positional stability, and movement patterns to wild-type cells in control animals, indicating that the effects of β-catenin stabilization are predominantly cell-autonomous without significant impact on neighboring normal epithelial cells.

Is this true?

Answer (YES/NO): NO